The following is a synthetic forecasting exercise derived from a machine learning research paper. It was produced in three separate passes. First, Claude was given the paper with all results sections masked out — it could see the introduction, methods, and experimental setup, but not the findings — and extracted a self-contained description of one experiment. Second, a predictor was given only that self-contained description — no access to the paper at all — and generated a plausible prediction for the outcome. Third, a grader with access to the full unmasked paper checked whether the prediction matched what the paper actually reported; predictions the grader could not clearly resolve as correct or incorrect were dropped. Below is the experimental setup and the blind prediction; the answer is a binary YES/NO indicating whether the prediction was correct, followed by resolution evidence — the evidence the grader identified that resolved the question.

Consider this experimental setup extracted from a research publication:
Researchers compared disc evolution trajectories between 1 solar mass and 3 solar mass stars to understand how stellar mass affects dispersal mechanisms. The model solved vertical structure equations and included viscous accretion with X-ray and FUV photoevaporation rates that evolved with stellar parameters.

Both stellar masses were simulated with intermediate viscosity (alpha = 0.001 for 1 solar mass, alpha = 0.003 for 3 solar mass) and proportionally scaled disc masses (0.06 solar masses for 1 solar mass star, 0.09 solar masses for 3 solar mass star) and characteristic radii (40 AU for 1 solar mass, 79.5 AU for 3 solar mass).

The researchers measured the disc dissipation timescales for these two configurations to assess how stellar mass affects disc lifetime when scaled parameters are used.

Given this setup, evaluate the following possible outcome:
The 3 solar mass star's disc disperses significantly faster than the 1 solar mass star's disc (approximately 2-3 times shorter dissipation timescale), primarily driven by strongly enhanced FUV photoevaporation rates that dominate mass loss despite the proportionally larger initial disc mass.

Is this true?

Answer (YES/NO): NO